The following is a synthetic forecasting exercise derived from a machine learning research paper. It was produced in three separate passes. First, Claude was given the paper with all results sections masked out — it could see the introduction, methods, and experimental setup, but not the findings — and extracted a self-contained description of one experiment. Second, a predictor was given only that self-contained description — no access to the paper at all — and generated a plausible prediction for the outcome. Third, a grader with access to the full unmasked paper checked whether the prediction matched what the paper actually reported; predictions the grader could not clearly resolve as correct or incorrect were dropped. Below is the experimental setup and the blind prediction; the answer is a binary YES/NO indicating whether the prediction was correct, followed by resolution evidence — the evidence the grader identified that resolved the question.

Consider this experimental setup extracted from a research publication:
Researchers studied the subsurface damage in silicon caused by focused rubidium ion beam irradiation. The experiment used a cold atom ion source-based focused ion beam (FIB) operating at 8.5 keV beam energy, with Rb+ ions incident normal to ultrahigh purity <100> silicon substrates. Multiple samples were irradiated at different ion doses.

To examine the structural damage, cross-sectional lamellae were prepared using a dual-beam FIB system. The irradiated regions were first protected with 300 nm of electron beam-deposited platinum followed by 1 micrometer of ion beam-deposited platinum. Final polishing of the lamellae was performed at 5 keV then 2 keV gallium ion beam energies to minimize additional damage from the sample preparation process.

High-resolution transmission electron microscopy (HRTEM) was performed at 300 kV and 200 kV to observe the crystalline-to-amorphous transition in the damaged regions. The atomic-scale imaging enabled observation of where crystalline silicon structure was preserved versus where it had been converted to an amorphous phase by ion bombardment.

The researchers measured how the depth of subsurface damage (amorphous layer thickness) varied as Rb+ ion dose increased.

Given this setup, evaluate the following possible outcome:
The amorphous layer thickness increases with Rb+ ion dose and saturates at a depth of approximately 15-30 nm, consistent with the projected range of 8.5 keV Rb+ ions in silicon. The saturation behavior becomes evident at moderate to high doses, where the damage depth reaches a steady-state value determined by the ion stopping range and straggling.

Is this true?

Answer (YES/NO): YES